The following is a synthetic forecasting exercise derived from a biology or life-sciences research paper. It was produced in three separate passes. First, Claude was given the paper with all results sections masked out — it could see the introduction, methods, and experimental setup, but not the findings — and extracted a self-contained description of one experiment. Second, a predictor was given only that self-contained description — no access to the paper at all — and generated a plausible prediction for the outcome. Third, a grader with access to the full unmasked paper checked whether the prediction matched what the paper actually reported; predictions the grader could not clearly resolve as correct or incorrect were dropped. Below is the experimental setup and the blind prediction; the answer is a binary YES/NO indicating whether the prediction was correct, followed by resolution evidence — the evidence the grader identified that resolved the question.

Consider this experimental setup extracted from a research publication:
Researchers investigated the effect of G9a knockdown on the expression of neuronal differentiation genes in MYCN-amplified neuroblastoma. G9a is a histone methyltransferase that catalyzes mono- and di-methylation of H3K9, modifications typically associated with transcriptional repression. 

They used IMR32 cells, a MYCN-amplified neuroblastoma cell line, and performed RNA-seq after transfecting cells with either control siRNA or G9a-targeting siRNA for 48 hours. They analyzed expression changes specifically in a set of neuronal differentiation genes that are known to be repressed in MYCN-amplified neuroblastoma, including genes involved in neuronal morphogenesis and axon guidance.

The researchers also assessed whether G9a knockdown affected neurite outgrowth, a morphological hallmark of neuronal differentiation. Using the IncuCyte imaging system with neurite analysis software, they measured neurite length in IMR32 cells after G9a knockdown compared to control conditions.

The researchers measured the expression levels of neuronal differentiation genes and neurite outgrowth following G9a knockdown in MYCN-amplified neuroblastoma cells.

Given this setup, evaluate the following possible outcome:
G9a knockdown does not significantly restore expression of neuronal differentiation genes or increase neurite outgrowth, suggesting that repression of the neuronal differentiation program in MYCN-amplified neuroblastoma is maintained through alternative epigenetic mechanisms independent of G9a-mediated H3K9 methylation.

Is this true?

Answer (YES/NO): NO